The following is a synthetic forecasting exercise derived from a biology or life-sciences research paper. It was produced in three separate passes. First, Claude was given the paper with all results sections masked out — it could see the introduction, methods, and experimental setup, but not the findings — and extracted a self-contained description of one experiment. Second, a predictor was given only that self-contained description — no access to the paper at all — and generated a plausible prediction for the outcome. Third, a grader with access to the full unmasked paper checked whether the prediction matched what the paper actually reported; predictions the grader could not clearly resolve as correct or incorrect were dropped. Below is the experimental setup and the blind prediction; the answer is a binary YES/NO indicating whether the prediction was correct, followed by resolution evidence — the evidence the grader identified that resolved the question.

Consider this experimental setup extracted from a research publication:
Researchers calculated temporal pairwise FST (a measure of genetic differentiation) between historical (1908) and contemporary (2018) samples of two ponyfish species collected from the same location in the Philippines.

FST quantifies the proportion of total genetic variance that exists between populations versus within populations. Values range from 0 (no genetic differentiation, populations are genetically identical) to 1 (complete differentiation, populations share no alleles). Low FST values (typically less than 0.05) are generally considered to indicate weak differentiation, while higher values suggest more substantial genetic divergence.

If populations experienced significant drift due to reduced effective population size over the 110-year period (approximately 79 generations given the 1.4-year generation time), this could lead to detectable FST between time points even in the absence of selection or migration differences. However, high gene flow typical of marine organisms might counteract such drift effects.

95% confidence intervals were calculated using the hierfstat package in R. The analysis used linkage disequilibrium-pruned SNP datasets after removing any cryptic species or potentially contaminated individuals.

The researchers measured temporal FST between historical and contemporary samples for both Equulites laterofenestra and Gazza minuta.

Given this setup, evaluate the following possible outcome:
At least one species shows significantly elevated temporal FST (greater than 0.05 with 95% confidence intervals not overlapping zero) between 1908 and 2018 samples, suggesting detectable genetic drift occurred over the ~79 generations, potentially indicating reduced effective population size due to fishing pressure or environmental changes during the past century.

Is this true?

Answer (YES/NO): NO